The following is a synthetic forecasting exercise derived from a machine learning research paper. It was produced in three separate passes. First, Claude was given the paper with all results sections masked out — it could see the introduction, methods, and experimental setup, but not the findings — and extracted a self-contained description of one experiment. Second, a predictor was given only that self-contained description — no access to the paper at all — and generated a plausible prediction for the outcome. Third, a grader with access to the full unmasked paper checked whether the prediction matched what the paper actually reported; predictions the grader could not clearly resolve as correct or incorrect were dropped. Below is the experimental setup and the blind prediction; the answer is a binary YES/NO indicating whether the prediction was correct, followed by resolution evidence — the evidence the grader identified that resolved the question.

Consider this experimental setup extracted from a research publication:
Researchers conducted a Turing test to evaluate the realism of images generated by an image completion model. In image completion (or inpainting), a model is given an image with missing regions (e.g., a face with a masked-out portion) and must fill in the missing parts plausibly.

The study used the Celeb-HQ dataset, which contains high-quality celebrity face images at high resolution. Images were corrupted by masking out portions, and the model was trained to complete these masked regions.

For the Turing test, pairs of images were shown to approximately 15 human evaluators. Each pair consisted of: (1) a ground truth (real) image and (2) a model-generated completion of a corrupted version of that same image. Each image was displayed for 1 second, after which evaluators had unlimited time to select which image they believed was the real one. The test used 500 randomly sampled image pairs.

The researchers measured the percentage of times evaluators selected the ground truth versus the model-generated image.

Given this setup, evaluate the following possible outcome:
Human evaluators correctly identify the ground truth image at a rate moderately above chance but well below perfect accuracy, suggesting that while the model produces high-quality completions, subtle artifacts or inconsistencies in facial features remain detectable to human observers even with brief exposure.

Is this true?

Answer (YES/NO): YES